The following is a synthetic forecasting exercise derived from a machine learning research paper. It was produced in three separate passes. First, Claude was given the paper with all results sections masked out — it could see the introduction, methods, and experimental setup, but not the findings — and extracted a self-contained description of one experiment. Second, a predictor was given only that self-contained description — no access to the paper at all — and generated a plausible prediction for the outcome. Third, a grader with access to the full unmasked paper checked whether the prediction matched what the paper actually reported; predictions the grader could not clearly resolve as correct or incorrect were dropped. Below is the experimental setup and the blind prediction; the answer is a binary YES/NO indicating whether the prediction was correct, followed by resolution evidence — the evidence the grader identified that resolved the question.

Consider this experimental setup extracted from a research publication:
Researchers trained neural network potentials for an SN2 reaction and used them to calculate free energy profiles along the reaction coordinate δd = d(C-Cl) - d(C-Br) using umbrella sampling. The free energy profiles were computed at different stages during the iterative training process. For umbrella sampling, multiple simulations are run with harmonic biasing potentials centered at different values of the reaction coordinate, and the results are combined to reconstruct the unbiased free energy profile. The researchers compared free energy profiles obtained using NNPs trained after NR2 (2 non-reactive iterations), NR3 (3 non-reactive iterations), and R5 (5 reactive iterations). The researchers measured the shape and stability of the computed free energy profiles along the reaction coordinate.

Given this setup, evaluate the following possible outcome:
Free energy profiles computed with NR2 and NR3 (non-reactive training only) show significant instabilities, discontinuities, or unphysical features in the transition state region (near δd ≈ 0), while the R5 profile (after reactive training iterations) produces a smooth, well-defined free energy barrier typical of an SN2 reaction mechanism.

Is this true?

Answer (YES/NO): YES